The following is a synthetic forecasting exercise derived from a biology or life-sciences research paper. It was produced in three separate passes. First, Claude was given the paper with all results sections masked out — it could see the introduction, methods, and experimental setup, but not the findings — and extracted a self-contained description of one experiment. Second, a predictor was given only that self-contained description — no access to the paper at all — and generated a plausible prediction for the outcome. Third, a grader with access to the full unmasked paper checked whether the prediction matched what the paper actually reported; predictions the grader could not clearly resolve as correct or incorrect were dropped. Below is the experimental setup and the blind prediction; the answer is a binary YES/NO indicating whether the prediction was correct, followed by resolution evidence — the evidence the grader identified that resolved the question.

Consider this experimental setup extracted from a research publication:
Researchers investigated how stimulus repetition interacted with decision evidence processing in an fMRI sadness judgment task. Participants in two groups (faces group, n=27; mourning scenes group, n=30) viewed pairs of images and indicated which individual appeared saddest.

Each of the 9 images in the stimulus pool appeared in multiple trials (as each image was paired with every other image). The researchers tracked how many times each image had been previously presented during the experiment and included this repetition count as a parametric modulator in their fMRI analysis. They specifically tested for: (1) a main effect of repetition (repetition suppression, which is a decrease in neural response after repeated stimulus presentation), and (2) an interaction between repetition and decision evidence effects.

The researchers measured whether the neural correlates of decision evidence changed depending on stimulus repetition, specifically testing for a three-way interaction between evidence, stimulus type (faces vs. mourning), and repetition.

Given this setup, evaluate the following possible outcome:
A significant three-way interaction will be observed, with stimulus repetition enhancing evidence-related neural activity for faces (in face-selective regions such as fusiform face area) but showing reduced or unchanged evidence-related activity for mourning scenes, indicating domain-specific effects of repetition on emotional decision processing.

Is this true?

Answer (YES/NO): NO